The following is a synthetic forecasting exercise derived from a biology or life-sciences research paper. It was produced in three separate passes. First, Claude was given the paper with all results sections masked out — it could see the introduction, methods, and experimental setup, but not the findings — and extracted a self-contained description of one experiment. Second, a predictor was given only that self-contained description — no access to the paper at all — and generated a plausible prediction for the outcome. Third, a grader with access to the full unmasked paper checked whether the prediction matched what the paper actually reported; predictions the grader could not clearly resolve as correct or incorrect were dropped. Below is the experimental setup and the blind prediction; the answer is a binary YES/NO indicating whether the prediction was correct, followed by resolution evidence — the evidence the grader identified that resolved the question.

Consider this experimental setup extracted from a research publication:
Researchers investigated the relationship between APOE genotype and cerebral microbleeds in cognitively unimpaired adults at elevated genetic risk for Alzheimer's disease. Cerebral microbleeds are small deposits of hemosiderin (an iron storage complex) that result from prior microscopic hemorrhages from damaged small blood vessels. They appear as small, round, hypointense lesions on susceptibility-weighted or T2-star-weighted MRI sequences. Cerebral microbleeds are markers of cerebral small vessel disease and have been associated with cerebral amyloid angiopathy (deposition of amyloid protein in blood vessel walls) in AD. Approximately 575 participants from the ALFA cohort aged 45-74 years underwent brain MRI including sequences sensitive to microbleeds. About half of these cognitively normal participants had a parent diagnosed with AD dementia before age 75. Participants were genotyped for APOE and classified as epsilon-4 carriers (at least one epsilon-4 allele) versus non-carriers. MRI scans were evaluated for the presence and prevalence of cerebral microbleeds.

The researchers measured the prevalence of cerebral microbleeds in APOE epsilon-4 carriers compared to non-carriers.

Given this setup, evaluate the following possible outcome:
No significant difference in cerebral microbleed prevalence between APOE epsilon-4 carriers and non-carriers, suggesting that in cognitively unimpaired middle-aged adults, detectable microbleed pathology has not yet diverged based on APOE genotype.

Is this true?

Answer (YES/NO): NO